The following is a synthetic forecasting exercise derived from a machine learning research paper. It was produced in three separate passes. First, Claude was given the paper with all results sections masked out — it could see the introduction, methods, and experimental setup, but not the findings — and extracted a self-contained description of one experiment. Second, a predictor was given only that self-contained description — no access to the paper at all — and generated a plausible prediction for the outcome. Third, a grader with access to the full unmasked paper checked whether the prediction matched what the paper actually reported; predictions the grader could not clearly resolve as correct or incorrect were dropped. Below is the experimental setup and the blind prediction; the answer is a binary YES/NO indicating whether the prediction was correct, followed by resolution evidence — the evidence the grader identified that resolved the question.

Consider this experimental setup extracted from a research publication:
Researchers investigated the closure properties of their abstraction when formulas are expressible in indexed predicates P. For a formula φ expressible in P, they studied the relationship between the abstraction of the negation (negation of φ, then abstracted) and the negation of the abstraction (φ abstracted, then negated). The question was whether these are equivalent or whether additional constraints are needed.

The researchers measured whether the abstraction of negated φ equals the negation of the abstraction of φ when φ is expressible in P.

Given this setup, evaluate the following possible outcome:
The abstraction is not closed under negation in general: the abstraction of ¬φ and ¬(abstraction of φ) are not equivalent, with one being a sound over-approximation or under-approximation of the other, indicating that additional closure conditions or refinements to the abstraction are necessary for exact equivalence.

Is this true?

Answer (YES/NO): YES